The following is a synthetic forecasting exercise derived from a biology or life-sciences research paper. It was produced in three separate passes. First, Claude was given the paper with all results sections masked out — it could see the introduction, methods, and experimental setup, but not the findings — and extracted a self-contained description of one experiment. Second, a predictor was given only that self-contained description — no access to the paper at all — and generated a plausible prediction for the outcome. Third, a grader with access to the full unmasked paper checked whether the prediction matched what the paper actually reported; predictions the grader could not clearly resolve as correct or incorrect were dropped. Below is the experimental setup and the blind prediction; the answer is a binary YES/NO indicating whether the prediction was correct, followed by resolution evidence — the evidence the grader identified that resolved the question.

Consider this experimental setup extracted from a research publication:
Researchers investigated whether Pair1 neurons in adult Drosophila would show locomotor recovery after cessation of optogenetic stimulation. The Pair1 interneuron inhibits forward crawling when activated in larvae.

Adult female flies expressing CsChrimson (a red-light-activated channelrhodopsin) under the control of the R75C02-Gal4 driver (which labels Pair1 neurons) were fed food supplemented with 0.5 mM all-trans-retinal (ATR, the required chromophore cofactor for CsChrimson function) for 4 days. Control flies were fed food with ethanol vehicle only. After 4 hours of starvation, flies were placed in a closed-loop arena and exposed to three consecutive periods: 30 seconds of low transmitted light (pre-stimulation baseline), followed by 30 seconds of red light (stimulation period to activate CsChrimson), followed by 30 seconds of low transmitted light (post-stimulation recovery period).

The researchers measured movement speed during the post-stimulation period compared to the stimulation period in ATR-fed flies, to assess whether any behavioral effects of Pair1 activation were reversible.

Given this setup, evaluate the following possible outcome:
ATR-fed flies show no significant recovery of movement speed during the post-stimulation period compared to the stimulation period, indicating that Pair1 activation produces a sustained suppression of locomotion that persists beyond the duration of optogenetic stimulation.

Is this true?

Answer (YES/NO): NO